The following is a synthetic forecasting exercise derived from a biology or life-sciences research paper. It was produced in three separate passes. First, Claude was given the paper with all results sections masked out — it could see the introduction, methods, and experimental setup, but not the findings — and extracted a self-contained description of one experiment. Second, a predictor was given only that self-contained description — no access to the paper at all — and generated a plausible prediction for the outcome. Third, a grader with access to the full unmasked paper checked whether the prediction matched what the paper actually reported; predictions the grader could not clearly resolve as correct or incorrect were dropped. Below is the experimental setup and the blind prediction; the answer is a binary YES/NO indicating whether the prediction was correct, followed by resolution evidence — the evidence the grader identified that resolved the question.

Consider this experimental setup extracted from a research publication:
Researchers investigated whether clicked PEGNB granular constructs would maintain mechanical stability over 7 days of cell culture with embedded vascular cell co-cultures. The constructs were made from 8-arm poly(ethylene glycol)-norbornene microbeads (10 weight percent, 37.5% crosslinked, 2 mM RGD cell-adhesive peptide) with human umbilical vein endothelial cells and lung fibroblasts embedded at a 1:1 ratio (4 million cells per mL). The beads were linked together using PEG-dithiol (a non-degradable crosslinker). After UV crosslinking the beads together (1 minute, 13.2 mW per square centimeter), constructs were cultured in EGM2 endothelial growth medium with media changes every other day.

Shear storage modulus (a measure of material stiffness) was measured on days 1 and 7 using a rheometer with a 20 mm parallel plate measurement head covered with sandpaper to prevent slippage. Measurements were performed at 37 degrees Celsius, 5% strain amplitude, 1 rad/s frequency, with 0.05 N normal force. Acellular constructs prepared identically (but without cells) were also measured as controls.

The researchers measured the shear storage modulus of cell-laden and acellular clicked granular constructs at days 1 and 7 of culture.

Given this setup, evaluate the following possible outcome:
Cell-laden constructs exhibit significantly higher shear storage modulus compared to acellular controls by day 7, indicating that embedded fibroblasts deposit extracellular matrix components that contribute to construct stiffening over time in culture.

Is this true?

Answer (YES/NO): NO